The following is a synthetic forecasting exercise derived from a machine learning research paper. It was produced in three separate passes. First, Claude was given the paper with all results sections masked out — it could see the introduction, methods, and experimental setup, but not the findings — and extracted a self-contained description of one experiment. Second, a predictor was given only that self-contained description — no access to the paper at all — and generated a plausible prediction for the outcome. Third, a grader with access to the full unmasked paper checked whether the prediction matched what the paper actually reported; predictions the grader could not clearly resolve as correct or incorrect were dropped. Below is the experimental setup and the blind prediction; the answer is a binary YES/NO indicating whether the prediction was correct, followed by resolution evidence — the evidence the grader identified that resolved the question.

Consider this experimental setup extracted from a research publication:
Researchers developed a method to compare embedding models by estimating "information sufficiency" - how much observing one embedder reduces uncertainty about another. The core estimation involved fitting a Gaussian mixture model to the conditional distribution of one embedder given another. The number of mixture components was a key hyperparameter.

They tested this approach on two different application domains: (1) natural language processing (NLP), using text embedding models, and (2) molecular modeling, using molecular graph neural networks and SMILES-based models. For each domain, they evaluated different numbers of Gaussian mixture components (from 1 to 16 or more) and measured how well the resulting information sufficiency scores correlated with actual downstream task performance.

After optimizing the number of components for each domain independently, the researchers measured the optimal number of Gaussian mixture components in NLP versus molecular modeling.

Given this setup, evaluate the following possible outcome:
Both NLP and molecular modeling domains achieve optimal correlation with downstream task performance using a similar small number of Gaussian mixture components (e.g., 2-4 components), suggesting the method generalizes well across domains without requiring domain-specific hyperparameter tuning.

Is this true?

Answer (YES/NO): NO